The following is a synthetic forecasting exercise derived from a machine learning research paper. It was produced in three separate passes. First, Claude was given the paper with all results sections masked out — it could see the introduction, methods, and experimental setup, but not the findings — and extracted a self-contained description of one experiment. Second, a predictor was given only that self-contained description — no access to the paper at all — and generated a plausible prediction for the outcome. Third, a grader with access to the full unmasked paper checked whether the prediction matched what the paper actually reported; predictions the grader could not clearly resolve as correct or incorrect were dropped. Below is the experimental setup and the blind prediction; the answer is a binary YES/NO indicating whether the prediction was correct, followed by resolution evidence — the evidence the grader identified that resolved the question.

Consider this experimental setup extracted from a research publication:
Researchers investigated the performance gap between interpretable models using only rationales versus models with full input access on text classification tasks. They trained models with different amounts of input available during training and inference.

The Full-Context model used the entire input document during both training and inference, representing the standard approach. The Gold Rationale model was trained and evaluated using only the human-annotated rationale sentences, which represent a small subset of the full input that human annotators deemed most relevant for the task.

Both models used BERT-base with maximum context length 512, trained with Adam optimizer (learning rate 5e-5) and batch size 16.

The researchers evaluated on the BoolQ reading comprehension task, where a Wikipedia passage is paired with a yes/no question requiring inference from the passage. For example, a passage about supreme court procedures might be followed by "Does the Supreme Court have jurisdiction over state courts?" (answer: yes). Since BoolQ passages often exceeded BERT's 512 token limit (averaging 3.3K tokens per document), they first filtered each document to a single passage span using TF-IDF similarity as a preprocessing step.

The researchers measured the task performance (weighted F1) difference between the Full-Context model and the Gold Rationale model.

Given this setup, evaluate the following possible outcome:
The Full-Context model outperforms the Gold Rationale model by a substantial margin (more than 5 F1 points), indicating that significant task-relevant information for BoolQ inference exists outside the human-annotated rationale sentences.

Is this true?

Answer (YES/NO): NO